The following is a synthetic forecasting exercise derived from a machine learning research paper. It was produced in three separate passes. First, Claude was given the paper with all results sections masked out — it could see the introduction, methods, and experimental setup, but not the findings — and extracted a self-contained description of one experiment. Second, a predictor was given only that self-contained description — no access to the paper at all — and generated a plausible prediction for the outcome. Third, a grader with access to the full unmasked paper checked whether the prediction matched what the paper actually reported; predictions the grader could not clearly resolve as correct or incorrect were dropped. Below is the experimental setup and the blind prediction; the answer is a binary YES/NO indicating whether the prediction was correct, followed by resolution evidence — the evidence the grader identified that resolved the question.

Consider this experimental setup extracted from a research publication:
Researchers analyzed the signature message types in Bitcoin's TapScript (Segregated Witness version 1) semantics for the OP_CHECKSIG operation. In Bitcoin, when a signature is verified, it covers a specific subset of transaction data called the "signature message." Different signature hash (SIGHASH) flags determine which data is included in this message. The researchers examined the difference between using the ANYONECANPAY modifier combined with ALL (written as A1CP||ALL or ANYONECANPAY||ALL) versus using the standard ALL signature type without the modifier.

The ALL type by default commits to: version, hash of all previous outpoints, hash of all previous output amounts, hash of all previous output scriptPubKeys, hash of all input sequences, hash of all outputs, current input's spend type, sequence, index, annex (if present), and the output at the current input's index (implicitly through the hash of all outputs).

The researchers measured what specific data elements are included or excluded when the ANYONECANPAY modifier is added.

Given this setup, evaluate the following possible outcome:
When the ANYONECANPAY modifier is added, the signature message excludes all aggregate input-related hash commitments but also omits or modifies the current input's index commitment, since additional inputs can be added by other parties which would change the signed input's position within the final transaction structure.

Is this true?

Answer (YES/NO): YES